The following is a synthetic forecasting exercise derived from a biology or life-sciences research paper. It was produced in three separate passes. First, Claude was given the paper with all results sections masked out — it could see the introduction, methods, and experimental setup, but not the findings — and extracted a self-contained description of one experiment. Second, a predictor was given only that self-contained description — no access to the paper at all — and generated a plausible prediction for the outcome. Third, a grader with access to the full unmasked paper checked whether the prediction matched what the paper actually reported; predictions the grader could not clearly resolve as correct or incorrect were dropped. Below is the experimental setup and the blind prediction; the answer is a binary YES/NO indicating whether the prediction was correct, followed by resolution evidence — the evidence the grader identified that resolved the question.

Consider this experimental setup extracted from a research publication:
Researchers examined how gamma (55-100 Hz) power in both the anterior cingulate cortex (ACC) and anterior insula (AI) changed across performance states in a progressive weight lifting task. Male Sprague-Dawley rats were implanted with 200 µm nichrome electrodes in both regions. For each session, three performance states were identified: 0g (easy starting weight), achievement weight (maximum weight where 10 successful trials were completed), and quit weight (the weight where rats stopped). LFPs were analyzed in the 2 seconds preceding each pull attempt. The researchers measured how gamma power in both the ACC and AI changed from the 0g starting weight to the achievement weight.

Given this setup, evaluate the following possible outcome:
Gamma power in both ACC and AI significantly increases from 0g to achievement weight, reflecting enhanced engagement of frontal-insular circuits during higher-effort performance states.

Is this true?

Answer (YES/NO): YES